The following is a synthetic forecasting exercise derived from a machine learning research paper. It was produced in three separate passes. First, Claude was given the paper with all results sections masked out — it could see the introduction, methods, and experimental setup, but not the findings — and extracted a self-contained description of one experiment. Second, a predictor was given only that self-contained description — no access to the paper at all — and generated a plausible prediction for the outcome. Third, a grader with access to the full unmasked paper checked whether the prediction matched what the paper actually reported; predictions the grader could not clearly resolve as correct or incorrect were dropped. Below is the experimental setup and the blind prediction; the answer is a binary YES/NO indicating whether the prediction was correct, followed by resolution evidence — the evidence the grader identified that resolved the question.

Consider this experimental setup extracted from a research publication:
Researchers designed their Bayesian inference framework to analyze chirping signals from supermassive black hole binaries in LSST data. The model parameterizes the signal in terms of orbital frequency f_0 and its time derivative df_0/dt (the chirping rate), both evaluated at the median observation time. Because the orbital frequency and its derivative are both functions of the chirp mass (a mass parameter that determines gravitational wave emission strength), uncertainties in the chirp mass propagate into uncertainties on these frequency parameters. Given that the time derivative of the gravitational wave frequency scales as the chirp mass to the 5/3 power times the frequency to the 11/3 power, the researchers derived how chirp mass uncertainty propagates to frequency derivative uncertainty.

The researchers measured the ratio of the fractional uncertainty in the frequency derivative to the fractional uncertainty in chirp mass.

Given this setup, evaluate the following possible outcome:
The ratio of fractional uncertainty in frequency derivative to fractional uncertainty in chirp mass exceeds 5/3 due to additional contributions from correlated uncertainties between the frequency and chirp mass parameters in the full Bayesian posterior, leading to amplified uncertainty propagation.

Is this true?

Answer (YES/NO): NO